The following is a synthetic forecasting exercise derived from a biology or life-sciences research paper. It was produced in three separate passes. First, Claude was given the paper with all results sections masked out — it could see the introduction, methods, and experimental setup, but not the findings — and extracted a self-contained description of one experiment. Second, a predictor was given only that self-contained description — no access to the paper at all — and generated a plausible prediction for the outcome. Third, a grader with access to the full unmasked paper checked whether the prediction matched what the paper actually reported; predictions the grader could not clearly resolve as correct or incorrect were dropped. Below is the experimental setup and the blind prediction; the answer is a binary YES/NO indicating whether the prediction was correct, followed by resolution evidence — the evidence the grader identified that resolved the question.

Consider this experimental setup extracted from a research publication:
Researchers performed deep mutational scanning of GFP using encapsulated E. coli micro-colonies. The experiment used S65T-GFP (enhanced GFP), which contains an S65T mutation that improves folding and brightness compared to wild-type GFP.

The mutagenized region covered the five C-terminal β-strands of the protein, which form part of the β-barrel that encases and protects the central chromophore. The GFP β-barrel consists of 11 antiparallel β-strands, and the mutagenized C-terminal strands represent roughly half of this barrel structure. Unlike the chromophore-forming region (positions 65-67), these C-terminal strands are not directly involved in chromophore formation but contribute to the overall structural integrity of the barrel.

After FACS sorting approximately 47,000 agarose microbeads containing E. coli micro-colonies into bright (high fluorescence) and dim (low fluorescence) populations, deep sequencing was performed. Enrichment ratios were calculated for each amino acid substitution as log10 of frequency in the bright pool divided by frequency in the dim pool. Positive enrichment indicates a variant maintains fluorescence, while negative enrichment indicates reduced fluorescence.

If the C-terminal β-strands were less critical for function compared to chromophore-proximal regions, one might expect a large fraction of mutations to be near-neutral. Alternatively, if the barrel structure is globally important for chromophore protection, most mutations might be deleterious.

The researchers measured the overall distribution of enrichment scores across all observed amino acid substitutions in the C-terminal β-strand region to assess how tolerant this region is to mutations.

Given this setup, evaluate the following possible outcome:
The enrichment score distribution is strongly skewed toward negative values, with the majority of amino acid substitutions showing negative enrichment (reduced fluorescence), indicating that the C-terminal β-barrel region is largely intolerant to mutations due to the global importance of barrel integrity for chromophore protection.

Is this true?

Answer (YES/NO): NO